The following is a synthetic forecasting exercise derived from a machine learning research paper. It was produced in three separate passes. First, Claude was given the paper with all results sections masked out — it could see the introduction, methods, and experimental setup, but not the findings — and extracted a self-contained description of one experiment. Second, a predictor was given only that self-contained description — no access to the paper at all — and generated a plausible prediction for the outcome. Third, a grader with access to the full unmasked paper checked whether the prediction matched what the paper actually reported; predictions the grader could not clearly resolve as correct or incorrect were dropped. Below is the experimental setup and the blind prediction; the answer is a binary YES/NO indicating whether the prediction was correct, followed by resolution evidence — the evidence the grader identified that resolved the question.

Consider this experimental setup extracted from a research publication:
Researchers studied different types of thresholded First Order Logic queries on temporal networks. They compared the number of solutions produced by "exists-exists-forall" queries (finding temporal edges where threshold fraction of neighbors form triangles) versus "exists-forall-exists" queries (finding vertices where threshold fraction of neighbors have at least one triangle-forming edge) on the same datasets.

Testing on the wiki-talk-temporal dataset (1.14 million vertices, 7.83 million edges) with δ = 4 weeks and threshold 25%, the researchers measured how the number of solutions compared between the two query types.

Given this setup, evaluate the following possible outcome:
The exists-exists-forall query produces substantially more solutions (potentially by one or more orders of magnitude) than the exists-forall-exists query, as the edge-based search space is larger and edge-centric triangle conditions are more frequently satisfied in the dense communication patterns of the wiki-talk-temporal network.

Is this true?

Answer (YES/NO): NO